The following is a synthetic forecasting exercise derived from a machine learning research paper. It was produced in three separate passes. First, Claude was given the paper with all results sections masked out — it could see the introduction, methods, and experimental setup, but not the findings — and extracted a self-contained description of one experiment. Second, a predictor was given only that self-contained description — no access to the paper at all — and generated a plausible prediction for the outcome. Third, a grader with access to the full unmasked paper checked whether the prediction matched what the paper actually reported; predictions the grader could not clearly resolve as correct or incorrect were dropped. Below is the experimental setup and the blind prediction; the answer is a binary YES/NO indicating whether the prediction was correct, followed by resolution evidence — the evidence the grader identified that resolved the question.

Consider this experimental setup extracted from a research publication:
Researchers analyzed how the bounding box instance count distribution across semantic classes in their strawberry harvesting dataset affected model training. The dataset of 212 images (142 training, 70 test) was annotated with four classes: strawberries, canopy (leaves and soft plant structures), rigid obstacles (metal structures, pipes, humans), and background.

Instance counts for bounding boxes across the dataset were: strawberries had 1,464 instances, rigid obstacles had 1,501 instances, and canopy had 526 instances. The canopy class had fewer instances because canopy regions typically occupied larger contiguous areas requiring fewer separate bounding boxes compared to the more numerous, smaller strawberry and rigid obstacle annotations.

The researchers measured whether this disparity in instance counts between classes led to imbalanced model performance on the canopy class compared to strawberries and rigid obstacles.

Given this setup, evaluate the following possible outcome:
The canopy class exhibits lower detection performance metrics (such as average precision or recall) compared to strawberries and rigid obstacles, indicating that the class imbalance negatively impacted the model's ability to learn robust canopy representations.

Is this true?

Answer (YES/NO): NO